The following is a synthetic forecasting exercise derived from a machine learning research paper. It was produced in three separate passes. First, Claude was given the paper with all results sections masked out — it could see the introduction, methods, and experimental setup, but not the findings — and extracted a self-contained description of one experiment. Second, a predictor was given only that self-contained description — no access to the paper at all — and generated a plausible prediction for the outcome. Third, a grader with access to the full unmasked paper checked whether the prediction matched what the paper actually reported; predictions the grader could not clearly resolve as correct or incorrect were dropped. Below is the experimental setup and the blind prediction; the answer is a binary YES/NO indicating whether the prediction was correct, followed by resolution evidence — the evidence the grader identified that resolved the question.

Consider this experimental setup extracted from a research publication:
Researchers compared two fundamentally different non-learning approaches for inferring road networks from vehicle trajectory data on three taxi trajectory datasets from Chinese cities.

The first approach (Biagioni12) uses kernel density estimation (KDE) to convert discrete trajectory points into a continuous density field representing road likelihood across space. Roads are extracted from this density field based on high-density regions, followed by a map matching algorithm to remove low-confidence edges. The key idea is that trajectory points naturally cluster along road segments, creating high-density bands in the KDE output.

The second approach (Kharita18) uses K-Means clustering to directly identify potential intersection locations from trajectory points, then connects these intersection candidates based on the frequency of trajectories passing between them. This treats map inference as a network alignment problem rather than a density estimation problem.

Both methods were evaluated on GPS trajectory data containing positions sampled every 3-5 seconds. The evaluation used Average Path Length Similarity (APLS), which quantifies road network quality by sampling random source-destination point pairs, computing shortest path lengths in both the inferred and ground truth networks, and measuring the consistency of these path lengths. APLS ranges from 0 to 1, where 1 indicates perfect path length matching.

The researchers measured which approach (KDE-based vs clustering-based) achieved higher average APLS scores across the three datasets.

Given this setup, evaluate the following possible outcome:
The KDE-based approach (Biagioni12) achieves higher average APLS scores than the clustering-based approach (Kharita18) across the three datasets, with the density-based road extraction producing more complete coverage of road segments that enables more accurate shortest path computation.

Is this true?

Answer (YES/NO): NO